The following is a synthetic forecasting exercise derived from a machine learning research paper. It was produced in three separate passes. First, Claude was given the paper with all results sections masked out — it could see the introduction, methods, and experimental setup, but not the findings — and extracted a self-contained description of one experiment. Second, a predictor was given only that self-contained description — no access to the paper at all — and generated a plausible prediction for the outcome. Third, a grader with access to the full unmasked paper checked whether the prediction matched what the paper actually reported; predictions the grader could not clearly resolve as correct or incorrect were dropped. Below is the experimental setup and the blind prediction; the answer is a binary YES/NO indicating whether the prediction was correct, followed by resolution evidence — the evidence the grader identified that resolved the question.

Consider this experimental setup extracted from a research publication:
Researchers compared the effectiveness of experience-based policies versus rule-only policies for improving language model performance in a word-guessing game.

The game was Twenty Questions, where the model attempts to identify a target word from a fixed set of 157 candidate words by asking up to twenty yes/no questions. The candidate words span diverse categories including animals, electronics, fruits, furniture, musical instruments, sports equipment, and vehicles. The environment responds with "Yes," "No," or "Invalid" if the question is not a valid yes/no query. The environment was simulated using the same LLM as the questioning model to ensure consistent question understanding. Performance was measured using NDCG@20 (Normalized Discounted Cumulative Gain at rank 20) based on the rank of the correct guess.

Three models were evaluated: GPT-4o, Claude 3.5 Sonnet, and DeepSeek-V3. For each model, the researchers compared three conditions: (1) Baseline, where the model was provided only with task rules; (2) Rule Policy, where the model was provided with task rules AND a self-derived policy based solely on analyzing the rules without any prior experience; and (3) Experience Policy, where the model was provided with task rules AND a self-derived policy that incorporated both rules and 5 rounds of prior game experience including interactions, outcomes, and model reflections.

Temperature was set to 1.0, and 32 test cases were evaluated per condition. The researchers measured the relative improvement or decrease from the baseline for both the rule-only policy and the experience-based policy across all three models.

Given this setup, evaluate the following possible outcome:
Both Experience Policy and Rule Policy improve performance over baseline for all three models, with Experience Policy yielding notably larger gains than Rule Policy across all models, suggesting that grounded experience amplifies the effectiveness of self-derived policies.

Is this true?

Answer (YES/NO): NO